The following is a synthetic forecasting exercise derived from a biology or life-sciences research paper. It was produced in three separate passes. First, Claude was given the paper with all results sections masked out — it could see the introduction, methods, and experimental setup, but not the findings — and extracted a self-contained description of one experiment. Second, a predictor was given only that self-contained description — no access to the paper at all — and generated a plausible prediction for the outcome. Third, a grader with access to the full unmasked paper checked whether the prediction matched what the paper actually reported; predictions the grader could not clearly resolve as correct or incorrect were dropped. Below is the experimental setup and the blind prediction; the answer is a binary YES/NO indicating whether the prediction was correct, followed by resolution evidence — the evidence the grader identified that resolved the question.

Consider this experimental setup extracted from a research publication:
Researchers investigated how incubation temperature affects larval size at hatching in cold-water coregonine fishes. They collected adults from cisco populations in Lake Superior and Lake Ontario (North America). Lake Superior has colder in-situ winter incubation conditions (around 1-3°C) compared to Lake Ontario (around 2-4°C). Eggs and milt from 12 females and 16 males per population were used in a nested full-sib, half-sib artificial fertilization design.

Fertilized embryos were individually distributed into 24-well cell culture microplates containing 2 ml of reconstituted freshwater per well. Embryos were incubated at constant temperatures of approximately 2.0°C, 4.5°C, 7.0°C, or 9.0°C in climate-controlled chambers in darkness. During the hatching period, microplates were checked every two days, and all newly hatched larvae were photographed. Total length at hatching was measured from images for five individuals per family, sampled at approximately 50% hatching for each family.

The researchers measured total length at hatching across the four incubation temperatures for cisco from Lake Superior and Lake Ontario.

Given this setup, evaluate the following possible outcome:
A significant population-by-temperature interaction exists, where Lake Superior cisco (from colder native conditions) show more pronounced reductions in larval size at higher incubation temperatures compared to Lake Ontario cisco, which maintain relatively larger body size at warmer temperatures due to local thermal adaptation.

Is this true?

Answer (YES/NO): YES